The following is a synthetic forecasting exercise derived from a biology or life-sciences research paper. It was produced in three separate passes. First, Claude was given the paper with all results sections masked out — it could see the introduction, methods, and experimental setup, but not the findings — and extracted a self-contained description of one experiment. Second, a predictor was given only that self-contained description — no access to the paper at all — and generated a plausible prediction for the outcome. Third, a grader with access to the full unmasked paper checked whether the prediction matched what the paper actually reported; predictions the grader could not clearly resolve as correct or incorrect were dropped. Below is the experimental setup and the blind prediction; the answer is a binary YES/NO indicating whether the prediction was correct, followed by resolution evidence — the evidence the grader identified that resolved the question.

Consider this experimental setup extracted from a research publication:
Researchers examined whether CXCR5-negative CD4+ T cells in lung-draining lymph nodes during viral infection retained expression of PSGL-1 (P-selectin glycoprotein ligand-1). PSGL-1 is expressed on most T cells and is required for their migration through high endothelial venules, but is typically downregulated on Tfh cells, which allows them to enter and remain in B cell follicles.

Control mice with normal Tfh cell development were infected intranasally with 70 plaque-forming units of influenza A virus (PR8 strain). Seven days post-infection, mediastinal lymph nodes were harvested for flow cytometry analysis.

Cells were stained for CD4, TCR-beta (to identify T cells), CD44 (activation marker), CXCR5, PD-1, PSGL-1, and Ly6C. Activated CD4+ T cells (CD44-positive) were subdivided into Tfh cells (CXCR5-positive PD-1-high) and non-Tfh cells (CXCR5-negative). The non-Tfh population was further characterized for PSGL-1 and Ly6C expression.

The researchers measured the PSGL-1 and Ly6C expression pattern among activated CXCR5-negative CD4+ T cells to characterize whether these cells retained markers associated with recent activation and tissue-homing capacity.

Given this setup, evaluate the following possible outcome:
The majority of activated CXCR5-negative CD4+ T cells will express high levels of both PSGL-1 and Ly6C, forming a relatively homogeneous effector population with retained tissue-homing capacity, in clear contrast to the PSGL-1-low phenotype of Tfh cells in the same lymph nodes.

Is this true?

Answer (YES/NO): NO